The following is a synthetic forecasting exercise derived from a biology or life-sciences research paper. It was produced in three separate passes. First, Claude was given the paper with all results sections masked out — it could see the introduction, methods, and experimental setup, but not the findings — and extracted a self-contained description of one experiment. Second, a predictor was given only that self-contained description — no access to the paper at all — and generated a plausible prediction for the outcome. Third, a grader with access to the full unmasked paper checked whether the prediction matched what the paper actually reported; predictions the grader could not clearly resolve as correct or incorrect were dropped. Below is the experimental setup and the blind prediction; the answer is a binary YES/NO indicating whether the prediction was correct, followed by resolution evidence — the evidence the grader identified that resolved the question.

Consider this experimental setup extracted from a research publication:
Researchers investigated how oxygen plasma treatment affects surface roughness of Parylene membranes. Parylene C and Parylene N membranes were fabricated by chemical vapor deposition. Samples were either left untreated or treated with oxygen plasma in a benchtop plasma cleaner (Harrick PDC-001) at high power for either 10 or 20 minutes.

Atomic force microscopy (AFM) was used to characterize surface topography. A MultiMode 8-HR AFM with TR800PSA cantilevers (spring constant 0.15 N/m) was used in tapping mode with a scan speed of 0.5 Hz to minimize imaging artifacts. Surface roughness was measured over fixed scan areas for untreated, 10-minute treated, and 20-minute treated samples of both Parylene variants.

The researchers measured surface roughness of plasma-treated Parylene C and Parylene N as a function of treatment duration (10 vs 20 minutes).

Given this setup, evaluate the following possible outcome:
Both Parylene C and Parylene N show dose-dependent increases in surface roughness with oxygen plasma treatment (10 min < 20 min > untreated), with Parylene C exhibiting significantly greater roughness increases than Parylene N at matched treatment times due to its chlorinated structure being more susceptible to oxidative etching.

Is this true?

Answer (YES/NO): NO